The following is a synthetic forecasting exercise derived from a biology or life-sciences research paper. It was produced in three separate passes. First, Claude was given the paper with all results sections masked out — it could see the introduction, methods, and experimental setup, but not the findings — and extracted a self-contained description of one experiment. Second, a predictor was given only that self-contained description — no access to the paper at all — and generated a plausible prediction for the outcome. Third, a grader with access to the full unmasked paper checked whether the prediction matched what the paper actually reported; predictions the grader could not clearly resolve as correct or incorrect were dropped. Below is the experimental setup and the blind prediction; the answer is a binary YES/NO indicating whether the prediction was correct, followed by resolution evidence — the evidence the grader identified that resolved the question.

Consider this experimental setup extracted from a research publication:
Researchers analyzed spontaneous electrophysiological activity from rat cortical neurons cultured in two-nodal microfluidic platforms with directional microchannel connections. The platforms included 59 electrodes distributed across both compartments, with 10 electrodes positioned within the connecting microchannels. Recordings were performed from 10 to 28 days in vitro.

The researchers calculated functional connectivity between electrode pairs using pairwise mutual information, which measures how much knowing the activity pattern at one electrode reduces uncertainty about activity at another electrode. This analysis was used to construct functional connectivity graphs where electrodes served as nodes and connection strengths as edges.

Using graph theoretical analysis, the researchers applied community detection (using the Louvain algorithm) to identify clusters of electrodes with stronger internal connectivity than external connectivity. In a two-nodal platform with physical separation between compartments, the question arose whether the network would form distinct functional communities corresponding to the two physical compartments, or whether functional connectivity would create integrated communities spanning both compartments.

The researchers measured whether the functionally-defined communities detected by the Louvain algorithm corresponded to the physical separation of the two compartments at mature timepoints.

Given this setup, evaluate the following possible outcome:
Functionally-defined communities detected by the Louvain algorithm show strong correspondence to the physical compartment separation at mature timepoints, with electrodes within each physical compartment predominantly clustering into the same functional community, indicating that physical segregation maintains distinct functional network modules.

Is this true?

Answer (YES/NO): YES